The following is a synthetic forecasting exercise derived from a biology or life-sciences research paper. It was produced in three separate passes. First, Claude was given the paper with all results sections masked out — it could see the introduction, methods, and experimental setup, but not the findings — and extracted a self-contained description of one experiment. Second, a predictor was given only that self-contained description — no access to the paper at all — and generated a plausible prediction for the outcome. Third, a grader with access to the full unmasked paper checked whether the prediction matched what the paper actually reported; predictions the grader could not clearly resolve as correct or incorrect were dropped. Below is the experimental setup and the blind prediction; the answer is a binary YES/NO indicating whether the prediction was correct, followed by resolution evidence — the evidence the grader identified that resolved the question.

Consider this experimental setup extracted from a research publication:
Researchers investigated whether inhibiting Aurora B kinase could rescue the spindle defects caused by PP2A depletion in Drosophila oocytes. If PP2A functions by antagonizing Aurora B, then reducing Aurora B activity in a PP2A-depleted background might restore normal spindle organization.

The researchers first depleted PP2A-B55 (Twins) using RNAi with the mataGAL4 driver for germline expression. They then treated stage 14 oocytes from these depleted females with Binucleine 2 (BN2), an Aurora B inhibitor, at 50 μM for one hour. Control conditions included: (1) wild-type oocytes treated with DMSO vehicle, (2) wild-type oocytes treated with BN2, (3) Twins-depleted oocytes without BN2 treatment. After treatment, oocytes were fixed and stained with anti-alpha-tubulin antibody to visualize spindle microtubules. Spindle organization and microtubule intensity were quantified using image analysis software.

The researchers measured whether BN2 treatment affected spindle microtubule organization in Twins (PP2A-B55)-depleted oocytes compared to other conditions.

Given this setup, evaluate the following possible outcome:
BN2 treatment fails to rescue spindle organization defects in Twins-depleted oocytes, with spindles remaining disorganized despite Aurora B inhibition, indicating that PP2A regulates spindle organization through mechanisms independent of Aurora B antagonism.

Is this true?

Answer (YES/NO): NO